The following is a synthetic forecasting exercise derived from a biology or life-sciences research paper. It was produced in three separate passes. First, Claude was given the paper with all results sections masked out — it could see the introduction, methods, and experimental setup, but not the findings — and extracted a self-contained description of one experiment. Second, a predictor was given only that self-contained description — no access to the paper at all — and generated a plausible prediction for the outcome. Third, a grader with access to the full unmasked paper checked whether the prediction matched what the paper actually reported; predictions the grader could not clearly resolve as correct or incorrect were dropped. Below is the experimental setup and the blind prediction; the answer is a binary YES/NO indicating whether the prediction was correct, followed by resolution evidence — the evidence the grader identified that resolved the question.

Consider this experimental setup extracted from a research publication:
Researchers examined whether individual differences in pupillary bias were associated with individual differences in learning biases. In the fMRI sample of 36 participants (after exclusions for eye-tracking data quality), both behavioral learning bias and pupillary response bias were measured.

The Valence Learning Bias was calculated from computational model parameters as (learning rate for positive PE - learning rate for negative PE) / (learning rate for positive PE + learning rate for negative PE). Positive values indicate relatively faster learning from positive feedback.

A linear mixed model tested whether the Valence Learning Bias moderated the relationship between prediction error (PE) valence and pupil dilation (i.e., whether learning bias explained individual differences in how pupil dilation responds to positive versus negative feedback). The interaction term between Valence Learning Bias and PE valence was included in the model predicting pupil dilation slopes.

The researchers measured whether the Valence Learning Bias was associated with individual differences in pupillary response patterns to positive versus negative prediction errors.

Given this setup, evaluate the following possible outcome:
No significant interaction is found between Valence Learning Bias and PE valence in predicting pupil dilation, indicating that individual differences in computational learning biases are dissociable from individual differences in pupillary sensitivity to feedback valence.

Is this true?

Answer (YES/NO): NO